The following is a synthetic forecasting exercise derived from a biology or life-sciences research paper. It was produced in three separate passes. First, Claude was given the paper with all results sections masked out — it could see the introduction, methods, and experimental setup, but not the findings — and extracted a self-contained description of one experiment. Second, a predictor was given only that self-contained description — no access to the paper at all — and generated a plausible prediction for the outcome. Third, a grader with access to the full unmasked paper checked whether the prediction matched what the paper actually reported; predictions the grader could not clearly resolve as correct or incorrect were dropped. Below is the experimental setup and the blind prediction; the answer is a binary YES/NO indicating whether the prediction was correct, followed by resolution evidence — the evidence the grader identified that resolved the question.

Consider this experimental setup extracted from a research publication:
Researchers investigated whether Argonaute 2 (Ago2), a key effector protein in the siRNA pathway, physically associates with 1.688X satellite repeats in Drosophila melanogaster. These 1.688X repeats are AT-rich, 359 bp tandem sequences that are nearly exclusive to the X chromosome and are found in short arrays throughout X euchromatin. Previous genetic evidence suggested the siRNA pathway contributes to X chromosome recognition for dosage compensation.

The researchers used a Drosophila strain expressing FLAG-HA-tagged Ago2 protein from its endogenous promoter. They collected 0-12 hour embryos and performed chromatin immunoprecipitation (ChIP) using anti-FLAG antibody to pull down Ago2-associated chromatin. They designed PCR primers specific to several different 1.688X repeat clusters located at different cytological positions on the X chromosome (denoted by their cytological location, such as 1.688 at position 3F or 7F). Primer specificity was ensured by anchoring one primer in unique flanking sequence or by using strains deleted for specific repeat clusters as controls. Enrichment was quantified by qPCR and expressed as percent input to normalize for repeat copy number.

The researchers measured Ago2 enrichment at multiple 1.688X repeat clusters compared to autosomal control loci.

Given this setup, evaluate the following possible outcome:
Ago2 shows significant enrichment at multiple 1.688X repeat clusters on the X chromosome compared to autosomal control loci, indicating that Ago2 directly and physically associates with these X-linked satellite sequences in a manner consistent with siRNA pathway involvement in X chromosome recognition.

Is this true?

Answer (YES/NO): YES